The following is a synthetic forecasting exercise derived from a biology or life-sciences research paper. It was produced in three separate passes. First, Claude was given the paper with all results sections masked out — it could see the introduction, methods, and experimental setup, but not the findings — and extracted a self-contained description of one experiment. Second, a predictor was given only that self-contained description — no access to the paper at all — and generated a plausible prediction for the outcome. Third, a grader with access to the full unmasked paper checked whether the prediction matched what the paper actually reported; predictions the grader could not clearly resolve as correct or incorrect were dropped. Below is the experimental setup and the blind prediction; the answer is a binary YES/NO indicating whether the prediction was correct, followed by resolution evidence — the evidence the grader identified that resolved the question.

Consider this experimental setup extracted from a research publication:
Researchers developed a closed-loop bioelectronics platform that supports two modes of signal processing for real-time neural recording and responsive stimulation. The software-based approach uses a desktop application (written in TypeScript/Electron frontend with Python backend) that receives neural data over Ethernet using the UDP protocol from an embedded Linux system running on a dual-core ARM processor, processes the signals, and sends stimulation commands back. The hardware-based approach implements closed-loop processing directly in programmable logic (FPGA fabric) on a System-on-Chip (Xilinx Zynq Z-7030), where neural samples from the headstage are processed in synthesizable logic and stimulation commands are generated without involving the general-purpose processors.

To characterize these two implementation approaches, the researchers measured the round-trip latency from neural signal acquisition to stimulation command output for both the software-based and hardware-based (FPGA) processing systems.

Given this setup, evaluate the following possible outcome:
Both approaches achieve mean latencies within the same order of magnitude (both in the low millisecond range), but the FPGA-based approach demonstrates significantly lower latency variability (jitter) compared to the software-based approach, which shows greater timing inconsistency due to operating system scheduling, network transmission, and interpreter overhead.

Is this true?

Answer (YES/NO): NO